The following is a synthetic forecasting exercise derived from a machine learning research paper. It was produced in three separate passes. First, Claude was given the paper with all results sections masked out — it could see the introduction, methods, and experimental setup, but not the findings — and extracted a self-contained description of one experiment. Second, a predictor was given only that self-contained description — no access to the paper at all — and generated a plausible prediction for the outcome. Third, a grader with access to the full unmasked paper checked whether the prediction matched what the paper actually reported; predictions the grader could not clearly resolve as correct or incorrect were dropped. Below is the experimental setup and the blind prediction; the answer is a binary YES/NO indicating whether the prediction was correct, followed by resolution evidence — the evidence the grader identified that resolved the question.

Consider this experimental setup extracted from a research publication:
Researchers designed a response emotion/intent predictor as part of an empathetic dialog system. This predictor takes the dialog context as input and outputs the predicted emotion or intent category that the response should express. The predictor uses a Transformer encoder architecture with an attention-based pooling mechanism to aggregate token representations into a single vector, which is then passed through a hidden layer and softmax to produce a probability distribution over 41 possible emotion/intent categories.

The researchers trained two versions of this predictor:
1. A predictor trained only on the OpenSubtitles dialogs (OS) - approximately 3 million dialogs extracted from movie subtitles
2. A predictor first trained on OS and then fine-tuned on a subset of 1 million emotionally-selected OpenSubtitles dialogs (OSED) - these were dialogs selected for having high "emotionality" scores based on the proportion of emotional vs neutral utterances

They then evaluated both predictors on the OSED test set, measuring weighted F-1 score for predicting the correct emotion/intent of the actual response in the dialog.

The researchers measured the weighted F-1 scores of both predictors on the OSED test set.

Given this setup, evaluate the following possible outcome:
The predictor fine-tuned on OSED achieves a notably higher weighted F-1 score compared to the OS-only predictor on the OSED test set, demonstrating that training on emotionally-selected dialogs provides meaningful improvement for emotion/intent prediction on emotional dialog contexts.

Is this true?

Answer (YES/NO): YES